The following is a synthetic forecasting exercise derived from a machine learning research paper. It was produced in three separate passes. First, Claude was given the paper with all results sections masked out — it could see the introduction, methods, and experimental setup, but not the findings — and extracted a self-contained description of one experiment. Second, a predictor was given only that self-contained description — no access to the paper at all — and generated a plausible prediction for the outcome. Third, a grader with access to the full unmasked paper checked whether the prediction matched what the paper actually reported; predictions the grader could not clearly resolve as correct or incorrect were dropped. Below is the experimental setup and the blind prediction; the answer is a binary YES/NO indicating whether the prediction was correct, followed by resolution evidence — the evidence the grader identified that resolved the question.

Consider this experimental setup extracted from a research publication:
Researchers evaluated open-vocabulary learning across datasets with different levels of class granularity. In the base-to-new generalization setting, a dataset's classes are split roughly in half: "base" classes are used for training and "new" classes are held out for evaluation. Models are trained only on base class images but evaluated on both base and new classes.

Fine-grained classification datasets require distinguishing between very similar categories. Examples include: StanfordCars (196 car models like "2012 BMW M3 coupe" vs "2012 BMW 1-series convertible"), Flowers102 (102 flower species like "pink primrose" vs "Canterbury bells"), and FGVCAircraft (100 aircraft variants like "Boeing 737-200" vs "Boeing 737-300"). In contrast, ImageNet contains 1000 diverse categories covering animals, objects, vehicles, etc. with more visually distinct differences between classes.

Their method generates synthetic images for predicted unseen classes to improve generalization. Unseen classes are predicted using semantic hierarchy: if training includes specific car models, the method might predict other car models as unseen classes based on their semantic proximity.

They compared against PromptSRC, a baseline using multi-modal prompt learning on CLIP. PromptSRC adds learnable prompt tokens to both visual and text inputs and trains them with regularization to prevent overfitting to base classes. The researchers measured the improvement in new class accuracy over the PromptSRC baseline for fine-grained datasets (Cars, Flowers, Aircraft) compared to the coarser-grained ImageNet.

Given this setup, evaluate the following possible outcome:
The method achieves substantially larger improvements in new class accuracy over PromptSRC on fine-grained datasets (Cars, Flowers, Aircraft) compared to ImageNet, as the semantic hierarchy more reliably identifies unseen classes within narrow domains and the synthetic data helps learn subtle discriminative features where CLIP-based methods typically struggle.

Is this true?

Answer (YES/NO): YES